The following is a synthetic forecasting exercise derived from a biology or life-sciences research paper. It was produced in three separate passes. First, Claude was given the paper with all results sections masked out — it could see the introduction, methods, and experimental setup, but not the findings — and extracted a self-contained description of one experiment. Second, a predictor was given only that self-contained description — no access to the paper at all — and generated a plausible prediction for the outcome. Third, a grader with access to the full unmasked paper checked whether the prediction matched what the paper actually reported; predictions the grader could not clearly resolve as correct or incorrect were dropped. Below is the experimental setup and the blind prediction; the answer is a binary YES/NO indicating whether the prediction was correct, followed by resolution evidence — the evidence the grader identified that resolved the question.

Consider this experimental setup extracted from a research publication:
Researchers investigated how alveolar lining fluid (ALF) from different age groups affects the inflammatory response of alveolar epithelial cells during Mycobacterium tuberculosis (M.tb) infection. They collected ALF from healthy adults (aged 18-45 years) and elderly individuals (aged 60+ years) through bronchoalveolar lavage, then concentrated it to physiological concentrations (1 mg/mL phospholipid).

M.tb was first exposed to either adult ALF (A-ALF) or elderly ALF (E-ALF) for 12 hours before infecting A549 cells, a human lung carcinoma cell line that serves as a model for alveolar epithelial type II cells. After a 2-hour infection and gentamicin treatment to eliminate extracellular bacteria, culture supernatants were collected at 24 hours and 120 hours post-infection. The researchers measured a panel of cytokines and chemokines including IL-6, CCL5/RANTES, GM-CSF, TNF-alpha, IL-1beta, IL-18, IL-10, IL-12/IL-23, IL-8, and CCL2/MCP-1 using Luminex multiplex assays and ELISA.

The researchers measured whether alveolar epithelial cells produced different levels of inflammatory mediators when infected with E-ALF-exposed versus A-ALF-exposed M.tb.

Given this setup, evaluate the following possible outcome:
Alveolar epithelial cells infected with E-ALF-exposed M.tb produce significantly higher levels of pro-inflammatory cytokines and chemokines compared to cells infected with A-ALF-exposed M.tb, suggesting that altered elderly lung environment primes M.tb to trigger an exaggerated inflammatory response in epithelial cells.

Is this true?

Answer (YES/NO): NO